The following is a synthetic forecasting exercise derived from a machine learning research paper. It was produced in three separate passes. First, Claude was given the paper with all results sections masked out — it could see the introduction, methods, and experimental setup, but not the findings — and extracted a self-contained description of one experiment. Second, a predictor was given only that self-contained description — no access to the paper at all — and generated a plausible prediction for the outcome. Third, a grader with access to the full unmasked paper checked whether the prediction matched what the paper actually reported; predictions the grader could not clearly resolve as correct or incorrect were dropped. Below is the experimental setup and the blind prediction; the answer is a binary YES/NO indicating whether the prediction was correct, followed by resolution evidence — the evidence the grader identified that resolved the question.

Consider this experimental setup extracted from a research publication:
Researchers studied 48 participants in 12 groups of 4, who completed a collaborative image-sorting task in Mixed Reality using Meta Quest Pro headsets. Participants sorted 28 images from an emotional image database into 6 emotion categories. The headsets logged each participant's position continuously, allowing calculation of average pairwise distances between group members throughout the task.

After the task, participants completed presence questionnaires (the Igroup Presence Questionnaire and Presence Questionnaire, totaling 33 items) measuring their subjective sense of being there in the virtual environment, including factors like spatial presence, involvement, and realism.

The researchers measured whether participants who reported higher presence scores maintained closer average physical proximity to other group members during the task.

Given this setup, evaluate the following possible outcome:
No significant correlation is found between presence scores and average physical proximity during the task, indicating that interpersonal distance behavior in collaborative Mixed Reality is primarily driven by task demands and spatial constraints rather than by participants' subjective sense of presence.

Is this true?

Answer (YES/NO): NO